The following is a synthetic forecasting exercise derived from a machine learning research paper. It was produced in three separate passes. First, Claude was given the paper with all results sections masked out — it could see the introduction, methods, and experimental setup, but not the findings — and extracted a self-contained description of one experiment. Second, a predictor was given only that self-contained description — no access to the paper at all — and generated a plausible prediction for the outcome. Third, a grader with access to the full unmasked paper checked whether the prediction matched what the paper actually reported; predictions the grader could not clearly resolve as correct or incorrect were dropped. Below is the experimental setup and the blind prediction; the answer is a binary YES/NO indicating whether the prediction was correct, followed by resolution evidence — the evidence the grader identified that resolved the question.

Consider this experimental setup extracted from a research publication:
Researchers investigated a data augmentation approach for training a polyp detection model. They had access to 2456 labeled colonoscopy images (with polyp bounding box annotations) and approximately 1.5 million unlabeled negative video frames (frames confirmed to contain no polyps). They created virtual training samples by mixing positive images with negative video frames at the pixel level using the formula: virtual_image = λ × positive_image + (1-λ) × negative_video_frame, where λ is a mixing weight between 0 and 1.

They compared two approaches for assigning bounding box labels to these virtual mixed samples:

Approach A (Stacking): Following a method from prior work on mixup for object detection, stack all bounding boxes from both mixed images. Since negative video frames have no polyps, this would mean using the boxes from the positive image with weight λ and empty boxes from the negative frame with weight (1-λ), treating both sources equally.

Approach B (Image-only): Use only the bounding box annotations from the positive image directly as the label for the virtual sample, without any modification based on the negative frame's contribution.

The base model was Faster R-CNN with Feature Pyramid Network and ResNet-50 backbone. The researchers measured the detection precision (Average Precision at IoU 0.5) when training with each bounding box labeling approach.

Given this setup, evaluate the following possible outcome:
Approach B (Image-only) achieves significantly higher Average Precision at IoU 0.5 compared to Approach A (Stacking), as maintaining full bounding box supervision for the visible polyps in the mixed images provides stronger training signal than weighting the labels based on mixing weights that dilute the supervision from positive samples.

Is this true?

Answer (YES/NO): YES